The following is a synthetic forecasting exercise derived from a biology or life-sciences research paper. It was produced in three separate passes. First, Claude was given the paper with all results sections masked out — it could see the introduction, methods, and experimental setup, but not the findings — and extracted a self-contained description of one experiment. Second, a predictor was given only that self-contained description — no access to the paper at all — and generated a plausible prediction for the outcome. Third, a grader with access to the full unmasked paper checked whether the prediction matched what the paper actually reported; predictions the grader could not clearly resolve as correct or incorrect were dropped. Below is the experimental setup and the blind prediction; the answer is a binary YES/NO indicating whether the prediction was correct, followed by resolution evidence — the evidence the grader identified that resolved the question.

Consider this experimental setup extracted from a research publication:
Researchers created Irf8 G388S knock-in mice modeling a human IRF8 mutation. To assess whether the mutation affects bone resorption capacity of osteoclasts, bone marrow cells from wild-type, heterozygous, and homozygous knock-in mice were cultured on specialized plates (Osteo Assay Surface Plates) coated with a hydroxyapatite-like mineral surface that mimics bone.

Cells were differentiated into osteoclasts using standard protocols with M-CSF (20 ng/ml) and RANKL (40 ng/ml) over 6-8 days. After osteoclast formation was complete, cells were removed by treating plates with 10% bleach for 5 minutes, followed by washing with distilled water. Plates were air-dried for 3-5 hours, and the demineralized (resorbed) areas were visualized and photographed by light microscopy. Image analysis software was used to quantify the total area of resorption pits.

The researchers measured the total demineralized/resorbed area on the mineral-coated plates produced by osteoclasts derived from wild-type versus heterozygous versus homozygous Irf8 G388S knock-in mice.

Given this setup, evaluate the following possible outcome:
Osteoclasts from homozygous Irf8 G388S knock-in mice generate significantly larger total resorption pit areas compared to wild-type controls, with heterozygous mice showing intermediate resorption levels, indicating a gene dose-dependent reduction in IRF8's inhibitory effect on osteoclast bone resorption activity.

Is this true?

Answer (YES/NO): NO